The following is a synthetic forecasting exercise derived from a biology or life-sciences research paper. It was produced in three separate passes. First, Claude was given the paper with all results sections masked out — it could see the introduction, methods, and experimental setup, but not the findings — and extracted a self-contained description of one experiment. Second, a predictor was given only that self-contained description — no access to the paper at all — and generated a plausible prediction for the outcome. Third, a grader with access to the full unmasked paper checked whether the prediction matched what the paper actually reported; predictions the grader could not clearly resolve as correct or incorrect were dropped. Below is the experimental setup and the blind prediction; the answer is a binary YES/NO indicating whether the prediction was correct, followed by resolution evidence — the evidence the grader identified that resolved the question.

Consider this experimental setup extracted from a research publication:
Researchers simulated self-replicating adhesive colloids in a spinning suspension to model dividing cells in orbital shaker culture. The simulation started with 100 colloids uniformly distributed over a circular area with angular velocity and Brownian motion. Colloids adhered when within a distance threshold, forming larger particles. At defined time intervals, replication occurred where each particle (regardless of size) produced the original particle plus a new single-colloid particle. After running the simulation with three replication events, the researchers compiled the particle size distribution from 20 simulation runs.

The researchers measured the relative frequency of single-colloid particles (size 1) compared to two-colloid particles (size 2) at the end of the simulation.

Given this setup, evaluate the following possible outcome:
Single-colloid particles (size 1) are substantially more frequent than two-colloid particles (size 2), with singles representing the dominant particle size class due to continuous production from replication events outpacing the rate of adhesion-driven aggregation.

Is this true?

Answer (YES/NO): YES